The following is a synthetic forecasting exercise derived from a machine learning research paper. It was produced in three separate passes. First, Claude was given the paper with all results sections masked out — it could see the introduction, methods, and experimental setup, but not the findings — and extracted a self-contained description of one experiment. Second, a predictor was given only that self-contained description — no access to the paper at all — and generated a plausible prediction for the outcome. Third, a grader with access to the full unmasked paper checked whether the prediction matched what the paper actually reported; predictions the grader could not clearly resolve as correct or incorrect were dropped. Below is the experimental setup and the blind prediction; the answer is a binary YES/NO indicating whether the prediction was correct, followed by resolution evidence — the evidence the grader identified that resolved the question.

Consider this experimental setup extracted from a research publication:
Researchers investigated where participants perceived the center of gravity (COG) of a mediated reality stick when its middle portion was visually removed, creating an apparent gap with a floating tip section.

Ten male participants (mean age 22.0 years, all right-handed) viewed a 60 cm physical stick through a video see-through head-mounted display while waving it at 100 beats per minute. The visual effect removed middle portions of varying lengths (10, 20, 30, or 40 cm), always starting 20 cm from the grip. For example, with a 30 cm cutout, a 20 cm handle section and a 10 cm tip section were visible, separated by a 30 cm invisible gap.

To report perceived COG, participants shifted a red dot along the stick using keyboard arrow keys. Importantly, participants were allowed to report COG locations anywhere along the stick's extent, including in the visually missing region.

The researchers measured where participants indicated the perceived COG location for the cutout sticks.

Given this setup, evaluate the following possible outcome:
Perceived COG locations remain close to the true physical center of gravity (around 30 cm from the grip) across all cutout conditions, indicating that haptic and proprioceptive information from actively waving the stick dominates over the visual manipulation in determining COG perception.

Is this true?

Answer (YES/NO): NO